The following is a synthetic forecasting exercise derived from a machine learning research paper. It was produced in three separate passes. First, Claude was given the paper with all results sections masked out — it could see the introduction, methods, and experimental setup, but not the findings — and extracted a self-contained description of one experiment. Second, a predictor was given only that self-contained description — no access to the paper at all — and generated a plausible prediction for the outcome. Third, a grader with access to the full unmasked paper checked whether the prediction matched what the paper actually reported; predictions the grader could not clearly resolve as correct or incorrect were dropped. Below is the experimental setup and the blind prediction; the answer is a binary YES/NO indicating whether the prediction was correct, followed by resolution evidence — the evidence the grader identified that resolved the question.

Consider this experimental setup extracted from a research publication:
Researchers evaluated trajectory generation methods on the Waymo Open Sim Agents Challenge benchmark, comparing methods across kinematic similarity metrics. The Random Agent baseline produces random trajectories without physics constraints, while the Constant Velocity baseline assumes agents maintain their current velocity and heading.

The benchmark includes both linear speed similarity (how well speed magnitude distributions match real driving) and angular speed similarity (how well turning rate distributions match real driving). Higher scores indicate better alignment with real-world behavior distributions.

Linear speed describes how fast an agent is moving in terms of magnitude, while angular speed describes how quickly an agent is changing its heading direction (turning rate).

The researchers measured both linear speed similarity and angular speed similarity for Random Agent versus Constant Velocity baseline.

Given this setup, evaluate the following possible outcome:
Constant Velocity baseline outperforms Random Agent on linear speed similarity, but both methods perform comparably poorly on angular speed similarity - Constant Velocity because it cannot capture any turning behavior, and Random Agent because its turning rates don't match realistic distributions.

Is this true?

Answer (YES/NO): NO